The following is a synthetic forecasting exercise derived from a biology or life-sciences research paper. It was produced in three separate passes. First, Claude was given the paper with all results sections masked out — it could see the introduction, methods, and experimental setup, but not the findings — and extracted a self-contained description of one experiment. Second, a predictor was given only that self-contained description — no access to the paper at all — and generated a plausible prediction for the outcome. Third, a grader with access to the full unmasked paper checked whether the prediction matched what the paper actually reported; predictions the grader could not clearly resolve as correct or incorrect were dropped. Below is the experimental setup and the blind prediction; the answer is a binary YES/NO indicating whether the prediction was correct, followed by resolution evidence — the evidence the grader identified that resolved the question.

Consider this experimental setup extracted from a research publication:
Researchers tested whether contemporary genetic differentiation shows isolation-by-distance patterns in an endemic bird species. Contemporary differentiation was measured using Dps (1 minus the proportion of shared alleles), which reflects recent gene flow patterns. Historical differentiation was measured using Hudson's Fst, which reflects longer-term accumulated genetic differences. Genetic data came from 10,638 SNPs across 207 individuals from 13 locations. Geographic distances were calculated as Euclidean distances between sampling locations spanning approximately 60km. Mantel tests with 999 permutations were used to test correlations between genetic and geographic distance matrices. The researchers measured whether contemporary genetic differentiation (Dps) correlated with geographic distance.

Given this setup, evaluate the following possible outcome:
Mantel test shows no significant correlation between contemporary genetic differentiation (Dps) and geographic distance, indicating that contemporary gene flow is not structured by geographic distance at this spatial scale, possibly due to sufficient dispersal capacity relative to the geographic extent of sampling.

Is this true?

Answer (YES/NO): YES